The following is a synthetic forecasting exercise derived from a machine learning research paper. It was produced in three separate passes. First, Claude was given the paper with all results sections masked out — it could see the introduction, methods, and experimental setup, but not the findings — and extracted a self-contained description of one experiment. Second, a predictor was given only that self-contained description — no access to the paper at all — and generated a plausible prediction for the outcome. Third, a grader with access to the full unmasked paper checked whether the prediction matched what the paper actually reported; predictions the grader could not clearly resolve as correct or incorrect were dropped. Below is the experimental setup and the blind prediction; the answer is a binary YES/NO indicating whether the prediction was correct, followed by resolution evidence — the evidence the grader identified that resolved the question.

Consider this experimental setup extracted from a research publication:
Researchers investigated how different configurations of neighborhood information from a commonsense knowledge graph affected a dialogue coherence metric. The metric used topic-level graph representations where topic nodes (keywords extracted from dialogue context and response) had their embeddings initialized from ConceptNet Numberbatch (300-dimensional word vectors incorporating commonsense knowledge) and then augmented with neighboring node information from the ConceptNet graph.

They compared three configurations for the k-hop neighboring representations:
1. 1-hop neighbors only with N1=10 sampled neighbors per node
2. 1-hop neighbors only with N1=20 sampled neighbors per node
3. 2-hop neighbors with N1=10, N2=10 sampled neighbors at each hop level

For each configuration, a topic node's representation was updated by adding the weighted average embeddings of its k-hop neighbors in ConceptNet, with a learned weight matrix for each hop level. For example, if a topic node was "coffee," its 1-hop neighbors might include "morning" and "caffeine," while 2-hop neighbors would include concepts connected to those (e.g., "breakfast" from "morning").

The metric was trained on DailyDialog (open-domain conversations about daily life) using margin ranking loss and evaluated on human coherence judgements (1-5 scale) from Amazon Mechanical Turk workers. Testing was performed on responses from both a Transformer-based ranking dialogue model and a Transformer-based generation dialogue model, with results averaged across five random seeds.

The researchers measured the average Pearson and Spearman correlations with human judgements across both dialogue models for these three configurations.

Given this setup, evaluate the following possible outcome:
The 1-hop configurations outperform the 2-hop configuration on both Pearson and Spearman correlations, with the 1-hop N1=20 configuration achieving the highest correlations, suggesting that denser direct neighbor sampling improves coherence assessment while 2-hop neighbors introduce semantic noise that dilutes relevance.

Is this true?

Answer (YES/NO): NO